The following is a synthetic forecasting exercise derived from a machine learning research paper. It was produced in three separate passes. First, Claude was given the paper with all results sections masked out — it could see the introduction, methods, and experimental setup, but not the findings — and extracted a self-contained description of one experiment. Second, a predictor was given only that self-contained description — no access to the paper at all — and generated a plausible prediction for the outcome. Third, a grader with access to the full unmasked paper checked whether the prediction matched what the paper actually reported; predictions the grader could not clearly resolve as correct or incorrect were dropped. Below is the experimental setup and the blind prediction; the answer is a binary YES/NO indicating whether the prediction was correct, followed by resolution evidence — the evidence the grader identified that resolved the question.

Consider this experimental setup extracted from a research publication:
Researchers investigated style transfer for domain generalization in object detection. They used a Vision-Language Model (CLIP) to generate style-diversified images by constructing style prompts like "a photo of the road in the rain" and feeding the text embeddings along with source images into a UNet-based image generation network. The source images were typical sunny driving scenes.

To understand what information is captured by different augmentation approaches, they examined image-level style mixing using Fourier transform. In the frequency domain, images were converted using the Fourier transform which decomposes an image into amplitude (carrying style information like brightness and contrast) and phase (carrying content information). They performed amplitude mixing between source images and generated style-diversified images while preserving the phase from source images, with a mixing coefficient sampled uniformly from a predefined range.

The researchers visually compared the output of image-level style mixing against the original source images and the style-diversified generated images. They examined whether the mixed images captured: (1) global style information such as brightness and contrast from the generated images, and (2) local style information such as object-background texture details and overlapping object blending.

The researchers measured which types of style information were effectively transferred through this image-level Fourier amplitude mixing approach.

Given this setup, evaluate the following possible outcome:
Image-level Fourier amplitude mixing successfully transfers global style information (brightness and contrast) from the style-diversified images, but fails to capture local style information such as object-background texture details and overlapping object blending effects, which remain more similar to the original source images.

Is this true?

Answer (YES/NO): YES